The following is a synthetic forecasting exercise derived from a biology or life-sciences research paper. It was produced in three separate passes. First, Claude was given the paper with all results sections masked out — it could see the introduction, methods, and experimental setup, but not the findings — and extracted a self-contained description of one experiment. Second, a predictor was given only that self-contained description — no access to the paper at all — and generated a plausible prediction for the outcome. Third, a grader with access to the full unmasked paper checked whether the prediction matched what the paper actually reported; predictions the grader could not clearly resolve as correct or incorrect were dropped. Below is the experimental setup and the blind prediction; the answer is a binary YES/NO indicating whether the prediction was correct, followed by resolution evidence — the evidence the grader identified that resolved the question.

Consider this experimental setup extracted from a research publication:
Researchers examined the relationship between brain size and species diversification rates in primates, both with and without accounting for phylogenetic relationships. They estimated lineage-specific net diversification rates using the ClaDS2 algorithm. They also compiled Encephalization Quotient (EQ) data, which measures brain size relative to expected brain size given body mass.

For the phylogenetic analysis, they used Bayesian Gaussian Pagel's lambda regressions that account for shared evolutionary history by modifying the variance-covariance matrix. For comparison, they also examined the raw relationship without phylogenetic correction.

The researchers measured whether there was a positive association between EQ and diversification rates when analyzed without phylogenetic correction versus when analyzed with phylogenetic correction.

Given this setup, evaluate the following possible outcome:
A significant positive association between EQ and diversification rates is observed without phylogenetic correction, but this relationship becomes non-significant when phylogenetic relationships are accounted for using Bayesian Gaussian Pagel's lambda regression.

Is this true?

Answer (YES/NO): NO